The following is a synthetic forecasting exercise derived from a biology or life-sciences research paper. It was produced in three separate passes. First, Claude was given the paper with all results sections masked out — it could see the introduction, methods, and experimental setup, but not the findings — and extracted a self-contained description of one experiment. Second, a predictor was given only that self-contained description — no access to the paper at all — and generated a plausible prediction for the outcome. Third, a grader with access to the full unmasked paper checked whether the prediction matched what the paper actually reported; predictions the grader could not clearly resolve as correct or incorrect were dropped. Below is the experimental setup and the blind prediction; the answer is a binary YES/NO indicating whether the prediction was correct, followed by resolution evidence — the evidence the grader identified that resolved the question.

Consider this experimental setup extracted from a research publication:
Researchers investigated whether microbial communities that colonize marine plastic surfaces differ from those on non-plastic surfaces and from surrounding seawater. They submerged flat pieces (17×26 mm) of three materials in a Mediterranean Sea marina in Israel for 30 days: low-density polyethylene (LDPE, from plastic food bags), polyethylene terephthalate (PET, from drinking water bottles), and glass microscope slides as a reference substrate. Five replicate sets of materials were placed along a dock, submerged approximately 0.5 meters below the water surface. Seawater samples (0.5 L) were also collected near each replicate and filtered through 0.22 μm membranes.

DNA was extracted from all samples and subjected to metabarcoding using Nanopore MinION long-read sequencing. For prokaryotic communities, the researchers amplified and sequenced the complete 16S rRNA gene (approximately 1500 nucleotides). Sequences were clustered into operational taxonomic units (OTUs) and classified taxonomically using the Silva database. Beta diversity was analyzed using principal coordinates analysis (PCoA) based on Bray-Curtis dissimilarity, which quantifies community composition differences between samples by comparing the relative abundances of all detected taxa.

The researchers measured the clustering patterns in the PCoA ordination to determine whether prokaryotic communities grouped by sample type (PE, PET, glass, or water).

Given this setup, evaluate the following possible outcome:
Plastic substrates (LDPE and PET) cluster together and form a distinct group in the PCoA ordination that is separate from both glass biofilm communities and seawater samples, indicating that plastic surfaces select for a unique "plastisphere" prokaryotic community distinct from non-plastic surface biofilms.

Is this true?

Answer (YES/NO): NO